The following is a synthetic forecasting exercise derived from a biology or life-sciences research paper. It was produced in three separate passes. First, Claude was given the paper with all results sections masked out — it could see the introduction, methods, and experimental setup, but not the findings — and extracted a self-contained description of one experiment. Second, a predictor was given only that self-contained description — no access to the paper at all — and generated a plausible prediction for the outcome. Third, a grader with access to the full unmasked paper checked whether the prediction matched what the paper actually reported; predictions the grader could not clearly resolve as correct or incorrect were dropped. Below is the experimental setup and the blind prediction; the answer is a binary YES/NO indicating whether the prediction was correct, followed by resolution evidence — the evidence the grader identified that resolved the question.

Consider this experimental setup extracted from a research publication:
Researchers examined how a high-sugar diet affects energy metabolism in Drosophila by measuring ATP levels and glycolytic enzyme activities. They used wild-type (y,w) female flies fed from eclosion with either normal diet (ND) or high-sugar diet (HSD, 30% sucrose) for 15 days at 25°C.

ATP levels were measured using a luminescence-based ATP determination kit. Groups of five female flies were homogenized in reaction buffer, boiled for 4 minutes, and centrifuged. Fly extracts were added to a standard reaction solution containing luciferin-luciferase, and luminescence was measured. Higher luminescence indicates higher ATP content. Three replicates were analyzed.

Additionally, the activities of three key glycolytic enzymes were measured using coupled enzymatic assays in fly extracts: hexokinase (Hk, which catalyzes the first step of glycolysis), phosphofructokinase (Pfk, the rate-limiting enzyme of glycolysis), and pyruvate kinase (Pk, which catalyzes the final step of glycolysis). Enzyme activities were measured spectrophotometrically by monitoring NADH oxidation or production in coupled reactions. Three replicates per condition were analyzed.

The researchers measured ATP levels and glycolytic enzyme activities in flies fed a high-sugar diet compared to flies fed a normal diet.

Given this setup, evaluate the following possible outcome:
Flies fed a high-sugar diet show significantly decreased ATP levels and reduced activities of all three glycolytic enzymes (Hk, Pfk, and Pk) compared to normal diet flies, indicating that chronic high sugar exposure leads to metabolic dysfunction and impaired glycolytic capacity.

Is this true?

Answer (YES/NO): NO